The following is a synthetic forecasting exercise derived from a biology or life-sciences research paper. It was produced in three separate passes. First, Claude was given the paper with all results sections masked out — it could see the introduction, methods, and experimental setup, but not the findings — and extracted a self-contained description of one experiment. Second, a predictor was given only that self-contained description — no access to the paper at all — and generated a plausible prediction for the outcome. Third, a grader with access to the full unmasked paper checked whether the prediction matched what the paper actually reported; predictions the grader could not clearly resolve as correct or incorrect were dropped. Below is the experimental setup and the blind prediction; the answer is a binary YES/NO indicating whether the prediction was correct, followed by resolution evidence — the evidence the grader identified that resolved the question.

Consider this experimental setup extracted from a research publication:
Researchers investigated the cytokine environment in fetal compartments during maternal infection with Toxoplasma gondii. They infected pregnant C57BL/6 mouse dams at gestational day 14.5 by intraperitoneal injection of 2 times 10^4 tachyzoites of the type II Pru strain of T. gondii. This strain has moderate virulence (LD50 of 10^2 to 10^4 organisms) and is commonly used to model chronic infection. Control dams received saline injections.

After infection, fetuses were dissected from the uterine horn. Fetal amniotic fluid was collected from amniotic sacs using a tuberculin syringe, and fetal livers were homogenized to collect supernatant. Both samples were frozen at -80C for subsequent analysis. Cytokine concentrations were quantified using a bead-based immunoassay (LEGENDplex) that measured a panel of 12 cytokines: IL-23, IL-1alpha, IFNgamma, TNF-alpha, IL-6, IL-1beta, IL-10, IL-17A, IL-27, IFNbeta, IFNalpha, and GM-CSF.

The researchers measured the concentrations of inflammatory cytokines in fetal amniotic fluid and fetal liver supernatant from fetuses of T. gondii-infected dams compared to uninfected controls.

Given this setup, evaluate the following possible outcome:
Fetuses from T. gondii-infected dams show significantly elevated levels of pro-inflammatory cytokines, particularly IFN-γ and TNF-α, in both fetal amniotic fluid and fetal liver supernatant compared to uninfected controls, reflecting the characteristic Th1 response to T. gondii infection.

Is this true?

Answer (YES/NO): NO